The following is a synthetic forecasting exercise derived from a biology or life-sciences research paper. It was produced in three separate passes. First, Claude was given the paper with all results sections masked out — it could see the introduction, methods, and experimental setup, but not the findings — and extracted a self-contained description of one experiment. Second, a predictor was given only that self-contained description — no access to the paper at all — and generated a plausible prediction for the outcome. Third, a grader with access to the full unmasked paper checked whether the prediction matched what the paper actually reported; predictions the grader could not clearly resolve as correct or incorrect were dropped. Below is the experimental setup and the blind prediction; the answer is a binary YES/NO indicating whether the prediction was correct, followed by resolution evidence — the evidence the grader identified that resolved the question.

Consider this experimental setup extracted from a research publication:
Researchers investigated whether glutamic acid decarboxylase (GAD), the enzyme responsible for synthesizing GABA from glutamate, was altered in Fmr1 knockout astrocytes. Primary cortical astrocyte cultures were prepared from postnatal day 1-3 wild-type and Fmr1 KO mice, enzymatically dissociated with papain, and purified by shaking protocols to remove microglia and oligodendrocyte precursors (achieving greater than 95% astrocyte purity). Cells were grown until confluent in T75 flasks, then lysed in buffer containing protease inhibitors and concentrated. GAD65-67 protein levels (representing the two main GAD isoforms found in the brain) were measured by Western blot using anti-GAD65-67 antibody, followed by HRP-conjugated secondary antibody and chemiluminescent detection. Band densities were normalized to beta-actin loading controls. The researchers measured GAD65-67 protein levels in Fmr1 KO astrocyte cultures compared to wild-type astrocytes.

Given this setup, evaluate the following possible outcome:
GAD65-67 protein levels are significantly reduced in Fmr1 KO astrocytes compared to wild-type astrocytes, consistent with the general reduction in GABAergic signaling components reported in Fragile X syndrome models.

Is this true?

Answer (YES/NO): NO